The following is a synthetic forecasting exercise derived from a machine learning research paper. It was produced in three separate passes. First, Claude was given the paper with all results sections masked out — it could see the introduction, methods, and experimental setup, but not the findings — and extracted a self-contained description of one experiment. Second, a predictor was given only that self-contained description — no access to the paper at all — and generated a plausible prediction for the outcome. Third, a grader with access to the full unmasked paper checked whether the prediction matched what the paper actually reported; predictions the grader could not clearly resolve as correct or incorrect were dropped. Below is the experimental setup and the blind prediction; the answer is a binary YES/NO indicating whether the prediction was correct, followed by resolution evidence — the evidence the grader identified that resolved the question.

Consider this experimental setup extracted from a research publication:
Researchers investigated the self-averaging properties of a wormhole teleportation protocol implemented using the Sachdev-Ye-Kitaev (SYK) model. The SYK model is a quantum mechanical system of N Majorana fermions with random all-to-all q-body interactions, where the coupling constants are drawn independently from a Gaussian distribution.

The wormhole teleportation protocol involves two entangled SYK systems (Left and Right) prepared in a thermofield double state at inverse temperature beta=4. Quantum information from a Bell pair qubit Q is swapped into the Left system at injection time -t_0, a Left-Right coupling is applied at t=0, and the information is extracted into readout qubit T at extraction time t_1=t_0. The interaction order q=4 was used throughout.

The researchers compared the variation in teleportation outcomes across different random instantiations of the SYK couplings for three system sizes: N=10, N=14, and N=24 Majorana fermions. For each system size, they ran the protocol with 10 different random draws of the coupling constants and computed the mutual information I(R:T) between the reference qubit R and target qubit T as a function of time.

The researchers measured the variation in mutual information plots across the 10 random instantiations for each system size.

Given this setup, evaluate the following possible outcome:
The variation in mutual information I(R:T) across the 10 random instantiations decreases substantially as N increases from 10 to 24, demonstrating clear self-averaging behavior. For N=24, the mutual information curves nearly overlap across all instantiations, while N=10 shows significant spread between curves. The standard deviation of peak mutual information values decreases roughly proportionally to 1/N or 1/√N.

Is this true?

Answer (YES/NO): NO